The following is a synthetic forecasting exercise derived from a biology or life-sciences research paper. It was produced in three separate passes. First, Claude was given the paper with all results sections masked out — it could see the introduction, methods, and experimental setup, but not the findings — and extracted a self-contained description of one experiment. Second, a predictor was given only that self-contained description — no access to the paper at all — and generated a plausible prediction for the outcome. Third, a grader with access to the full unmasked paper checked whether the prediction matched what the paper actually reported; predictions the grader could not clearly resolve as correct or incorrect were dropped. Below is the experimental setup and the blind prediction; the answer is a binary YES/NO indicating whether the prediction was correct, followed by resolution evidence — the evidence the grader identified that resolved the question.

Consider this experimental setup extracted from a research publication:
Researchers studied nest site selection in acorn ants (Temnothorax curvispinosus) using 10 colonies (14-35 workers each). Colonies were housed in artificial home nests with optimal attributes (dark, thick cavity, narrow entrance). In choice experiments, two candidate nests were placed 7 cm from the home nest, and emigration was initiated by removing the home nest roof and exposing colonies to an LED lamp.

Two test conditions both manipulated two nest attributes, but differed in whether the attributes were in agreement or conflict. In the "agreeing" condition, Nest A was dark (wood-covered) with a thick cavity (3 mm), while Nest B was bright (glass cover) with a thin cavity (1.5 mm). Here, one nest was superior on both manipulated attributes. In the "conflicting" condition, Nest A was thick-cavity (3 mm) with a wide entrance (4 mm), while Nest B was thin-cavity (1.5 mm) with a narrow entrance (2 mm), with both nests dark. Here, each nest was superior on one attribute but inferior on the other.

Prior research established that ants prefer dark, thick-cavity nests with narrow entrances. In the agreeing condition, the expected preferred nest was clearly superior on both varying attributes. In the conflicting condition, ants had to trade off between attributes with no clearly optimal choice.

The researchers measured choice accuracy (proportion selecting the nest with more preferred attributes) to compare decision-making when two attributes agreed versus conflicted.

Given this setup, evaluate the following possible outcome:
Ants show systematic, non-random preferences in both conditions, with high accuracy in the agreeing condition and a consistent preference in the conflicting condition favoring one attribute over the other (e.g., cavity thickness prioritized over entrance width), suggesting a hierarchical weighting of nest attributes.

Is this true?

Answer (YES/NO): NO